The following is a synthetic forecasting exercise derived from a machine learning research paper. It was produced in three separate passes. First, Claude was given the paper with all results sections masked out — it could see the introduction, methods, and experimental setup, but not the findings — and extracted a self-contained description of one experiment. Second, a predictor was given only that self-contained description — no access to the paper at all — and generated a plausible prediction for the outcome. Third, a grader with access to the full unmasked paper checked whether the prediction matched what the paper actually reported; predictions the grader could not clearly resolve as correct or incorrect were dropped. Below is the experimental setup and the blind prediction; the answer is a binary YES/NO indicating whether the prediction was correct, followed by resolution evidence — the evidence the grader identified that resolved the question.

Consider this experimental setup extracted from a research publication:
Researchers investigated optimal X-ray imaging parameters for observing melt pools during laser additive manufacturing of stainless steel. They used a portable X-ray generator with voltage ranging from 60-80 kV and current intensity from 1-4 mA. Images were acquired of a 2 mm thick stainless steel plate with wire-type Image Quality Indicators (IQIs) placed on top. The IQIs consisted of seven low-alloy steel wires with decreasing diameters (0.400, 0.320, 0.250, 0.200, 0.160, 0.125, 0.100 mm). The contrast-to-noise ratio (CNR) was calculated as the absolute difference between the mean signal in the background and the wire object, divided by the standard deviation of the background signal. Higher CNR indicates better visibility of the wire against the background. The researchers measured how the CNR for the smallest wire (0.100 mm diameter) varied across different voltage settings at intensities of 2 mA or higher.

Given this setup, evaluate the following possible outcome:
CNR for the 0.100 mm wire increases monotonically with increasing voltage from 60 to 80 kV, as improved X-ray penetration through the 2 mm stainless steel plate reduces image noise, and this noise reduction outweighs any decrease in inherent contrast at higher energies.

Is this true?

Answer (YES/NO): NO